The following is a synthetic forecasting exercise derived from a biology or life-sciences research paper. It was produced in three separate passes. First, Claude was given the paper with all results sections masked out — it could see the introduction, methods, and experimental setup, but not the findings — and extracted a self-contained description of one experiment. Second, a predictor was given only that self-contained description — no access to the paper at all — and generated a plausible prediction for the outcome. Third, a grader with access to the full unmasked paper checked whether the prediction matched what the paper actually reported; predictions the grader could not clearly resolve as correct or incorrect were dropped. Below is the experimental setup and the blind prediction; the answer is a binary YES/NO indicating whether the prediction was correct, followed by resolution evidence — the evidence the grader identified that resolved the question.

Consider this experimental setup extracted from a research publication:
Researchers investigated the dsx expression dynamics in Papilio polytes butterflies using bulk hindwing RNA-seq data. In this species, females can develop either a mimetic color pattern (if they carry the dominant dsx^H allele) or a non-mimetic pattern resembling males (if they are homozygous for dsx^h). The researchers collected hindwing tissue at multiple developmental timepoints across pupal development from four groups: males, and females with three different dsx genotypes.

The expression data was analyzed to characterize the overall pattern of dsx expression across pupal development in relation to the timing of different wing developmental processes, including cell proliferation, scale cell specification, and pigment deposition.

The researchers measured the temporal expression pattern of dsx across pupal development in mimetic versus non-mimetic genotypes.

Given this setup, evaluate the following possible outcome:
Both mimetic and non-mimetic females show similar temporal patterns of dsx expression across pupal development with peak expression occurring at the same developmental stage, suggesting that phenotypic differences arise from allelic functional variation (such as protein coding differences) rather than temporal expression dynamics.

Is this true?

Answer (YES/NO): NO